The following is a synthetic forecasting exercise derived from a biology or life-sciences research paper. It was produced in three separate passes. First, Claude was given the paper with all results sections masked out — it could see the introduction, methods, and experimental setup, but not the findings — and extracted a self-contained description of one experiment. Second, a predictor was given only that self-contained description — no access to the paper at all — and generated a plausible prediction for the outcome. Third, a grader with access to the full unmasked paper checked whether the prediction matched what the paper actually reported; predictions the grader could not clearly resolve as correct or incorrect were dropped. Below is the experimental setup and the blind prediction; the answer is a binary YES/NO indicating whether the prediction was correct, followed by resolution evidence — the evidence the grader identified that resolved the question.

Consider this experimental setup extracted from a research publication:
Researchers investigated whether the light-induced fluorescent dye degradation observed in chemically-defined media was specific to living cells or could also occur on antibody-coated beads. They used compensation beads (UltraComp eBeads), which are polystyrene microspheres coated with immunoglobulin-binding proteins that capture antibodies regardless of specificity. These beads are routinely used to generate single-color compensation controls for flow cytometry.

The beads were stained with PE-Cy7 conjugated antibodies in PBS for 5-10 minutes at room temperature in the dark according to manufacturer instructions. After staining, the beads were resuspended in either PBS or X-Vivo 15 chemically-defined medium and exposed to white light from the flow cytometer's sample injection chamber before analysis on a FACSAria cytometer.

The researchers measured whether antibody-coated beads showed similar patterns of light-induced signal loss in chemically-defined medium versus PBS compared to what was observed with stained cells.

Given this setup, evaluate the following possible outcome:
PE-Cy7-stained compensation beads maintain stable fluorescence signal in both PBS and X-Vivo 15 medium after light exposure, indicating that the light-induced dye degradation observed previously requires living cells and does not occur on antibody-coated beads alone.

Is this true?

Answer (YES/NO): NO